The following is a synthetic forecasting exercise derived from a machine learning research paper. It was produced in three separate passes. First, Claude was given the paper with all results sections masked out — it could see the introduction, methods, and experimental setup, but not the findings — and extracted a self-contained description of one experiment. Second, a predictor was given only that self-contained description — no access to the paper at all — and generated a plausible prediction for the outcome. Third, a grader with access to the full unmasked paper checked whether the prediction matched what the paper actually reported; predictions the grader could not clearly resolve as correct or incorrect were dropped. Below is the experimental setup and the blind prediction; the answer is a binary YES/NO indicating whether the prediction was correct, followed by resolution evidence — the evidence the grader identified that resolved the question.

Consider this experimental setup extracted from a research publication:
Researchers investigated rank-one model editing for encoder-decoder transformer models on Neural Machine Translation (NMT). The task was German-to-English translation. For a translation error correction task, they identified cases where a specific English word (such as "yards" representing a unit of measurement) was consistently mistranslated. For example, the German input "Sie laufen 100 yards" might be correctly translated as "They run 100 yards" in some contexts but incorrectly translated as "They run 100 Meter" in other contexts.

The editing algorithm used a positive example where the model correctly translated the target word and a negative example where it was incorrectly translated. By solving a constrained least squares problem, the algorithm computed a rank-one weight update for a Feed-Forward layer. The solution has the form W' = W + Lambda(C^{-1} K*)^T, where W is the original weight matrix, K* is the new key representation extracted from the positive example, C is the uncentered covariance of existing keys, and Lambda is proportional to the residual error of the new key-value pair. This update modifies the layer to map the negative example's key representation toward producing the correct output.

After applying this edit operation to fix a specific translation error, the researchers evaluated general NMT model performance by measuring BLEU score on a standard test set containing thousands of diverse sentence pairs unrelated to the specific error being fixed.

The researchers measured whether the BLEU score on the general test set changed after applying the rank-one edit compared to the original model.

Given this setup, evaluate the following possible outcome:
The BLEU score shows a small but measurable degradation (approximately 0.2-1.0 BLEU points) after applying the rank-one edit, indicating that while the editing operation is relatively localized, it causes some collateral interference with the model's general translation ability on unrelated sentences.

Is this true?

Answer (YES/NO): YES